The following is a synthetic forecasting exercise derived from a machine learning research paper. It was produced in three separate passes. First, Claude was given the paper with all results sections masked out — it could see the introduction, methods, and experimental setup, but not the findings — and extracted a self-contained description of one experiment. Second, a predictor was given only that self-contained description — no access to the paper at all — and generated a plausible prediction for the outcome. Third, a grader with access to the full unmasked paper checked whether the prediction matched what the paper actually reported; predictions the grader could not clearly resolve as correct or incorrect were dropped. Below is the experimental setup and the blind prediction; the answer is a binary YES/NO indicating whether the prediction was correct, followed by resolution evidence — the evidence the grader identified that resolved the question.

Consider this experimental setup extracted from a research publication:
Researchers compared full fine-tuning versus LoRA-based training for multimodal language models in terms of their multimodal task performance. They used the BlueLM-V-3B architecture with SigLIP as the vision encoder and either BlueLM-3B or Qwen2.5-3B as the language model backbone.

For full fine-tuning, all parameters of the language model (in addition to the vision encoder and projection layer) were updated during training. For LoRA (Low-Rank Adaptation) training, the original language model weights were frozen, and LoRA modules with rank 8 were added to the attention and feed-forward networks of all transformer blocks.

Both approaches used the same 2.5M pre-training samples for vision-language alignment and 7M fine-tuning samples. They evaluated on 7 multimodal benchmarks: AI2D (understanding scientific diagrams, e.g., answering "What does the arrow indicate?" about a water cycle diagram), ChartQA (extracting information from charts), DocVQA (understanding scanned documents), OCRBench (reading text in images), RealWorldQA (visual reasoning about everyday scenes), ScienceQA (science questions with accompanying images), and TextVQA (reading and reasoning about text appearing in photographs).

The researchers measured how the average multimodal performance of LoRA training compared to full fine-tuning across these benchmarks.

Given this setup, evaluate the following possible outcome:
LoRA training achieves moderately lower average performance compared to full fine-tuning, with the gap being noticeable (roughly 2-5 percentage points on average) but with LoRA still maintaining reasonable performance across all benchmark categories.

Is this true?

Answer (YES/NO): NO